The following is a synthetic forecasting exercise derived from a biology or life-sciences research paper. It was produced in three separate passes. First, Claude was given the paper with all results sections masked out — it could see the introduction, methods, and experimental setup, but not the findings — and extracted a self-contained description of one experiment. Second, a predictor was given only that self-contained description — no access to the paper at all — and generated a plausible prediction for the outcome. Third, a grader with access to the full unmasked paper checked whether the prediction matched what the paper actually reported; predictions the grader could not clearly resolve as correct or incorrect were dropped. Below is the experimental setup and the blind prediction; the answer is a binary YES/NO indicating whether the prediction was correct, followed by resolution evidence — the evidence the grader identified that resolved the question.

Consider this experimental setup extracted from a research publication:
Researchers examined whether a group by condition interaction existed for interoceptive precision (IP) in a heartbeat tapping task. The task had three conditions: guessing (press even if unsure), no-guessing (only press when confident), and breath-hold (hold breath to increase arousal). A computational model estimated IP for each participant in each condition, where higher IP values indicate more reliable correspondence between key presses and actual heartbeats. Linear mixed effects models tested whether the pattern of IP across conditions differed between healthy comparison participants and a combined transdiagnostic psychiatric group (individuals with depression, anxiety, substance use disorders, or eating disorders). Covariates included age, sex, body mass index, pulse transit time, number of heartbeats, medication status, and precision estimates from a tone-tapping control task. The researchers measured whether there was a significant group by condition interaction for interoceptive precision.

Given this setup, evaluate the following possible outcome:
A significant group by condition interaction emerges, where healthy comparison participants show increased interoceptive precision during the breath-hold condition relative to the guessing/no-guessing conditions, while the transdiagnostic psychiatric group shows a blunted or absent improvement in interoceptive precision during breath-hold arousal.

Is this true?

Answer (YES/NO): YES